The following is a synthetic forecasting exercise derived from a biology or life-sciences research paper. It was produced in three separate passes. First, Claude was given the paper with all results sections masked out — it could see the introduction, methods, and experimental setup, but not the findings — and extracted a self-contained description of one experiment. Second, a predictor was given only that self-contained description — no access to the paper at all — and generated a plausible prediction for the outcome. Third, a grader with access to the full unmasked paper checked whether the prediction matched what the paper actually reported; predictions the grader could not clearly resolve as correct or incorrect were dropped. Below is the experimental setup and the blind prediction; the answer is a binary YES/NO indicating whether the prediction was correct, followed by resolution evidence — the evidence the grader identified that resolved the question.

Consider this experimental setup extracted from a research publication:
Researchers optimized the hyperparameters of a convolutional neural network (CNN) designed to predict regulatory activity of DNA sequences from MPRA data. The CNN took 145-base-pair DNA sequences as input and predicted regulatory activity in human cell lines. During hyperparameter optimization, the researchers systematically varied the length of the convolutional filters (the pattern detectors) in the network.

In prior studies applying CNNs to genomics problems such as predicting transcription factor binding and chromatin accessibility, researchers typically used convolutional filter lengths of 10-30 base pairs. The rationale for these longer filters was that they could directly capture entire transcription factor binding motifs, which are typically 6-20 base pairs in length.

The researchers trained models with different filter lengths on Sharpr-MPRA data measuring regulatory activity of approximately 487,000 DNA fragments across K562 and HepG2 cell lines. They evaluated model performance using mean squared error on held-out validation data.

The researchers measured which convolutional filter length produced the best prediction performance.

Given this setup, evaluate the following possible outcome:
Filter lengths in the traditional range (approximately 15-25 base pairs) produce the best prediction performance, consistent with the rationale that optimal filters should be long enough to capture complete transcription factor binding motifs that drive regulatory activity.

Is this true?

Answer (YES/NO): NO